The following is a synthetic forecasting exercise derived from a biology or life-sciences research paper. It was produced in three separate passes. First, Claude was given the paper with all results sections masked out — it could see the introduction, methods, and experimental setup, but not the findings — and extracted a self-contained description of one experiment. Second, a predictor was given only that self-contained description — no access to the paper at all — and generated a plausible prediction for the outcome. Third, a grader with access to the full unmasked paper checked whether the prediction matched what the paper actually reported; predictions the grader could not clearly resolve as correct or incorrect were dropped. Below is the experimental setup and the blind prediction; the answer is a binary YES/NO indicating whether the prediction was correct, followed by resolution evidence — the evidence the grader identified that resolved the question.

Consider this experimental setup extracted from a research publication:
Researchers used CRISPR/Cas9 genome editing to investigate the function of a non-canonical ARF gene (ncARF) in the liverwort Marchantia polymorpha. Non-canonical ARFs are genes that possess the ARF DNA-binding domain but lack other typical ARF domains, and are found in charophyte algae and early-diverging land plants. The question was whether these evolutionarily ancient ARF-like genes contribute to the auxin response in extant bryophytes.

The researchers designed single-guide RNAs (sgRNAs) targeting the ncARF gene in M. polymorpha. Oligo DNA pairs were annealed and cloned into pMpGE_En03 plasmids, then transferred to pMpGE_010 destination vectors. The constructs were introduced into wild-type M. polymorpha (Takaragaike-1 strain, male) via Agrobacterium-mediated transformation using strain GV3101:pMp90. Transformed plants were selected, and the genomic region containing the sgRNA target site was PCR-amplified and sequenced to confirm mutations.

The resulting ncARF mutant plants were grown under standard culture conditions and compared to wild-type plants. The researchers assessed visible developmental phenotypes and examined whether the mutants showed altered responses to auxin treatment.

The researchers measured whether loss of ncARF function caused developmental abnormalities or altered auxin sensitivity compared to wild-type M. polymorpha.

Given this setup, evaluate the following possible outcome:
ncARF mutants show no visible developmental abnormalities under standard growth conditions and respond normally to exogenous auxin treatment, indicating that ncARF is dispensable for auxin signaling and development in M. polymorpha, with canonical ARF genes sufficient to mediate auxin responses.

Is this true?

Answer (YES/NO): NO